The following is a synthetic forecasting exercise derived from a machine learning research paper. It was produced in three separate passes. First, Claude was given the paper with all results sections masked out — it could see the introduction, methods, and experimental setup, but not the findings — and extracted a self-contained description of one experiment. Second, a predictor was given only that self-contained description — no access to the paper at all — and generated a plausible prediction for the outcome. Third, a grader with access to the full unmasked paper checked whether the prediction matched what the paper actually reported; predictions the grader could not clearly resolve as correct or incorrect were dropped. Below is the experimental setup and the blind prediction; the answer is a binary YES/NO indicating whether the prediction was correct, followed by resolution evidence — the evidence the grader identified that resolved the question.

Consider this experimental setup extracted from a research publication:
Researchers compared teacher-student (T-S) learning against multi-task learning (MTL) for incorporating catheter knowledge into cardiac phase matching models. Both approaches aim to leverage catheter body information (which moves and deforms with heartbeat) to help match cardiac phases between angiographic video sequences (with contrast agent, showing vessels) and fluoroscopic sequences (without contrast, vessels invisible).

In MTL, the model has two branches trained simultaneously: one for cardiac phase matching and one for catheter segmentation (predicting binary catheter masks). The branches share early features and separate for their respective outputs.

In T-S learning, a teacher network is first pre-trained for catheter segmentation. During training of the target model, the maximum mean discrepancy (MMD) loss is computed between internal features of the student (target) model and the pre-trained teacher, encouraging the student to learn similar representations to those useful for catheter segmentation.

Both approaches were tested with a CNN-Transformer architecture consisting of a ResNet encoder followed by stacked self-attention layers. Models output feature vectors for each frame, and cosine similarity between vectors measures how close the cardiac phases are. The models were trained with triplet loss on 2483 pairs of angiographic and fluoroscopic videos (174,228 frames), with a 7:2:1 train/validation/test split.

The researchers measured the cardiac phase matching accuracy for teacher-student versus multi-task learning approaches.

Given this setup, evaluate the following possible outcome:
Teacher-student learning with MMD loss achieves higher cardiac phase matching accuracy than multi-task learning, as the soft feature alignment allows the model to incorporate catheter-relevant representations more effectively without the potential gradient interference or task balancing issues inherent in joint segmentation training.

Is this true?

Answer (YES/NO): YES